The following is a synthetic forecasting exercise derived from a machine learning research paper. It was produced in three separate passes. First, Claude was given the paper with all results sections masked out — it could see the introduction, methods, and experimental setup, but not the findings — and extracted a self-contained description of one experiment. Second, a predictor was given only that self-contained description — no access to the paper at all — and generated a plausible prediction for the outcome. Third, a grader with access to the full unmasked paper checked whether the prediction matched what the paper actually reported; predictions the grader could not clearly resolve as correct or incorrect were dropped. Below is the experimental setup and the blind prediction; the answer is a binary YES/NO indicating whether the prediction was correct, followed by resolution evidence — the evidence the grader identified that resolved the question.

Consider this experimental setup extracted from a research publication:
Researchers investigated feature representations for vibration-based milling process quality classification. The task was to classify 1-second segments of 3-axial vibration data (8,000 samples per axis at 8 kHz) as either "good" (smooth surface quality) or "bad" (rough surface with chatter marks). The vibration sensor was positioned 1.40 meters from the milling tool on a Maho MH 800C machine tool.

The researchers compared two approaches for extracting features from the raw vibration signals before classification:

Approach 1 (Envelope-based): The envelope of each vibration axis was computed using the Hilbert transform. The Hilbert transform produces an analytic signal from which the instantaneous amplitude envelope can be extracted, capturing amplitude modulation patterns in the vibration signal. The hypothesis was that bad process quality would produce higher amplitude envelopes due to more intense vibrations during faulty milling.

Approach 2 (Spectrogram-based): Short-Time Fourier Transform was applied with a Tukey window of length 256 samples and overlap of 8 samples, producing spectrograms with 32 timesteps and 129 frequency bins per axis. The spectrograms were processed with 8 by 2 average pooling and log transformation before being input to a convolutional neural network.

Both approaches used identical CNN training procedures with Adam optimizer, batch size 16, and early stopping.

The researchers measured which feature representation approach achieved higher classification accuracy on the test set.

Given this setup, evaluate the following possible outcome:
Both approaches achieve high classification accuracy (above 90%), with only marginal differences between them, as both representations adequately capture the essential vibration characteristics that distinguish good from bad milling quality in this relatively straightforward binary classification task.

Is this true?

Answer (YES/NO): NO